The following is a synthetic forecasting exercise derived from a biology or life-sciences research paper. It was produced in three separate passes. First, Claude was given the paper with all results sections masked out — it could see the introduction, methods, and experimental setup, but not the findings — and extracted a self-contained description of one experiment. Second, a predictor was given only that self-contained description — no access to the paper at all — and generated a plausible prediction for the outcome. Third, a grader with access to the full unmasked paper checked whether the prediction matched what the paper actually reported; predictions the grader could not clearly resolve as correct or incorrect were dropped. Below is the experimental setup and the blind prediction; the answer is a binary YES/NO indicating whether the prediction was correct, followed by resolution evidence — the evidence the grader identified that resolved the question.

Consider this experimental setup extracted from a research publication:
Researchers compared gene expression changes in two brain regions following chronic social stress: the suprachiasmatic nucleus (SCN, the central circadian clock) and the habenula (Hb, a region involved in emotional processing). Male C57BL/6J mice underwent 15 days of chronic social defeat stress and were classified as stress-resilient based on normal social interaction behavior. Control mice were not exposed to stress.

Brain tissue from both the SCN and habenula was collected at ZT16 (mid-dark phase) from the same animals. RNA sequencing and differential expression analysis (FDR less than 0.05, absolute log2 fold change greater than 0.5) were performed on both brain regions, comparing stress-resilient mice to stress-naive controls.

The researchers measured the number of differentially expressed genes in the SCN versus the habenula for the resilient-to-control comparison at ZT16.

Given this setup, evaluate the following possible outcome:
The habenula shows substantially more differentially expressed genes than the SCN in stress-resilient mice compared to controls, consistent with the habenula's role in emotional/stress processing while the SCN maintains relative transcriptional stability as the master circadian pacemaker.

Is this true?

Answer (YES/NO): NO